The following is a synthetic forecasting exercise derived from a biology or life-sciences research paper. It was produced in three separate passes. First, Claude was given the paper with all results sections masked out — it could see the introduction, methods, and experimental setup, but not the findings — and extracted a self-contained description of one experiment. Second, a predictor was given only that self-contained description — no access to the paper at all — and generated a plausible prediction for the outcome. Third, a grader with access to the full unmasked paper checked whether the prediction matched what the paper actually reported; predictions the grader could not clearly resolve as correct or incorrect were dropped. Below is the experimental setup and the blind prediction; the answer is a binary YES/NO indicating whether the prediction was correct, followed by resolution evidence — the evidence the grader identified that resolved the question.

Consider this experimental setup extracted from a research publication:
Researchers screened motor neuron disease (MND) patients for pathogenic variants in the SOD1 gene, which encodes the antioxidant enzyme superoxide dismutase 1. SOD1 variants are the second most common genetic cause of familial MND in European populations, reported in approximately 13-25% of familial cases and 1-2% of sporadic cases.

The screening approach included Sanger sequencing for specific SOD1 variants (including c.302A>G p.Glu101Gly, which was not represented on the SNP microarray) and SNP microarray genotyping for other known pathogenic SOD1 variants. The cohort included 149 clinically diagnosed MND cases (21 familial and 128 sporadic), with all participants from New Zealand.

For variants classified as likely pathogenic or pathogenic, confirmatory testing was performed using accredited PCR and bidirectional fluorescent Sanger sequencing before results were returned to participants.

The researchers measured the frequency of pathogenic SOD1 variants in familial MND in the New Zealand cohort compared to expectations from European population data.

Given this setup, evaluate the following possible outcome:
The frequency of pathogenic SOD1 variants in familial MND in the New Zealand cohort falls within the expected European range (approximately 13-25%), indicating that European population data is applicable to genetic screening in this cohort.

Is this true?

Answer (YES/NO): YES